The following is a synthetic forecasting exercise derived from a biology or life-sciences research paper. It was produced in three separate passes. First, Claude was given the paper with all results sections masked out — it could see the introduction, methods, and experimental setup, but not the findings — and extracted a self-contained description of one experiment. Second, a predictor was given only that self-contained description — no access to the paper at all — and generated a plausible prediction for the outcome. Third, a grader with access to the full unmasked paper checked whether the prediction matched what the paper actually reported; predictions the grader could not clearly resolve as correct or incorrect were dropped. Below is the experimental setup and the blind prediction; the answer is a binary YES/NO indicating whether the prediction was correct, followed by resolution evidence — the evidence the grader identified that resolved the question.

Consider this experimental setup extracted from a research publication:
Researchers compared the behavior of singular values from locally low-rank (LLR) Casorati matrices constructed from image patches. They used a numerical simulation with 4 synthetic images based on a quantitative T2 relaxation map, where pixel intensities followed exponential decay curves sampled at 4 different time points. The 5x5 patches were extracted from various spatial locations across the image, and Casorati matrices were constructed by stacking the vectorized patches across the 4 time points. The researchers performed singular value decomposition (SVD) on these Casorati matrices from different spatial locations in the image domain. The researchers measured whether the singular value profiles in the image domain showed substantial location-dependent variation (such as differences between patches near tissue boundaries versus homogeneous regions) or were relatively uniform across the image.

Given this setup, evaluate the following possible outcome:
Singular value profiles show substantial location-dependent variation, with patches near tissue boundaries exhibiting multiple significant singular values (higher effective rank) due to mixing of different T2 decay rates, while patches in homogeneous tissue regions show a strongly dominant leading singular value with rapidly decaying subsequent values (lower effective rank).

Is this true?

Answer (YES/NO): NO